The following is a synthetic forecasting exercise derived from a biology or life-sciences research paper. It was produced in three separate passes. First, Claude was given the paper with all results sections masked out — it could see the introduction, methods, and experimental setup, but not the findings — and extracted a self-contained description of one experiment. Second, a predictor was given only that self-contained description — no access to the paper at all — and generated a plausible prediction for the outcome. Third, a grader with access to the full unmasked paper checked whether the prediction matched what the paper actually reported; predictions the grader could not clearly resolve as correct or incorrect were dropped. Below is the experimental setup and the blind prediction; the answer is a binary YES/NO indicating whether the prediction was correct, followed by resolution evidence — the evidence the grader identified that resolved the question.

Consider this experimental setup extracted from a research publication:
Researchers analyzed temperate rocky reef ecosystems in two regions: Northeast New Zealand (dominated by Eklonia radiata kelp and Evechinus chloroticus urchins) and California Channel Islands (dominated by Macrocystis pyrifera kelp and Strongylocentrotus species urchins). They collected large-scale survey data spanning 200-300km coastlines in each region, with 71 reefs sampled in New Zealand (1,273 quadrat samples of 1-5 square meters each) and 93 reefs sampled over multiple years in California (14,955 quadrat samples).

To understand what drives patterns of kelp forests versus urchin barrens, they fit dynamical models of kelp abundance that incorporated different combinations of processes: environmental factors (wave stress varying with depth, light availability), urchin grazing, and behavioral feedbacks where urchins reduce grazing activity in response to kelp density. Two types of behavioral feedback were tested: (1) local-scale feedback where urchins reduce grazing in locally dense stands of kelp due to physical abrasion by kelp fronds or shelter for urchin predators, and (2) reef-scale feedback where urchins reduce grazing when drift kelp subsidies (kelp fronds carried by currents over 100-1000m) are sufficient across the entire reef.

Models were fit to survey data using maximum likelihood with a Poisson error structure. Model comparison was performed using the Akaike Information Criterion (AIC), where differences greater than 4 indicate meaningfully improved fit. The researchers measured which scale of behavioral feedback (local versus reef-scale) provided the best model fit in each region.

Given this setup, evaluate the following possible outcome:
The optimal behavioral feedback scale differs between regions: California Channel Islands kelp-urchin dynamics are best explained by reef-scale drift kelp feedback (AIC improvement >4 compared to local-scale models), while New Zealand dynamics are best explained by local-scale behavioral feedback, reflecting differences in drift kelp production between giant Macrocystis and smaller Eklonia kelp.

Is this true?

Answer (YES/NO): YES